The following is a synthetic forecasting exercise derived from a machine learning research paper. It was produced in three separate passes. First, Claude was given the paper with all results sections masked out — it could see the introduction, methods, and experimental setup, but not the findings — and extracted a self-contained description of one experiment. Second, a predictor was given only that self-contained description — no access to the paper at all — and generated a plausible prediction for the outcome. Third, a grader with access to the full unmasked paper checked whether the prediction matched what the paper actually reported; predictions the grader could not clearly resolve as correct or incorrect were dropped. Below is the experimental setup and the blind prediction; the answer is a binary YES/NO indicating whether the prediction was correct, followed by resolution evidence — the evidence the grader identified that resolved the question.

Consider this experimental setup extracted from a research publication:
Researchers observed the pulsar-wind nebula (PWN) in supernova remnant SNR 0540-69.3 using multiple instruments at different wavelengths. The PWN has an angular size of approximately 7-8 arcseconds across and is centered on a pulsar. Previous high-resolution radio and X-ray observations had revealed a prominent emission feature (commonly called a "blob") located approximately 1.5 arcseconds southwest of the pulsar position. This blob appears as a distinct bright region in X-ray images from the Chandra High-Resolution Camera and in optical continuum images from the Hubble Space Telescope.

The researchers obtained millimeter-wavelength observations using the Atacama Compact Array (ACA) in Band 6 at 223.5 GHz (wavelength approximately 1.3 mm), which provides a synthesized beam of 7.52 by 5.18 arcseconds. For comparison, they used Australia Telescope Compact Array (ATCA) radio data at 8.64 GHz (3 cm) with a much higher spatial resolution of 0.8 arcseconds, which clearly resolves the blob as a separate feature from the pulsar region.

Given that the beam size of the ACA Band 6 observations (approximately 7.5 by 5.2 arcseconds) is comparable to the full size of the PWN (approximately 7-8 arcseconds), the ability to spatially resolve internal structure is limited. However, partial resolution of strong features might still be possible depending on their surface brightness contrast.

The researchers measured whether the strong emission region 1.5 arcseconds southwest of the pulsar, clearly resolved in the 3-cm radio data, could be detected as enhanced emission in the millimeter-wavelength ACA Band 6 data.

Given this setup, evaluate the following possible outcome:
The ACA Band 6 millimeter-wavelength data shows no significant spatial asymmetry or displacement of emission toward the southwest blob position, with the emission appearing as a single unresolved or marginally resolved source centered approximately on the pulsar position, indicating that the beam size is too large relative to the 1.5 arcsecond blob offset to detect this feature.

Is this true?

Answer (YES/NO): NO